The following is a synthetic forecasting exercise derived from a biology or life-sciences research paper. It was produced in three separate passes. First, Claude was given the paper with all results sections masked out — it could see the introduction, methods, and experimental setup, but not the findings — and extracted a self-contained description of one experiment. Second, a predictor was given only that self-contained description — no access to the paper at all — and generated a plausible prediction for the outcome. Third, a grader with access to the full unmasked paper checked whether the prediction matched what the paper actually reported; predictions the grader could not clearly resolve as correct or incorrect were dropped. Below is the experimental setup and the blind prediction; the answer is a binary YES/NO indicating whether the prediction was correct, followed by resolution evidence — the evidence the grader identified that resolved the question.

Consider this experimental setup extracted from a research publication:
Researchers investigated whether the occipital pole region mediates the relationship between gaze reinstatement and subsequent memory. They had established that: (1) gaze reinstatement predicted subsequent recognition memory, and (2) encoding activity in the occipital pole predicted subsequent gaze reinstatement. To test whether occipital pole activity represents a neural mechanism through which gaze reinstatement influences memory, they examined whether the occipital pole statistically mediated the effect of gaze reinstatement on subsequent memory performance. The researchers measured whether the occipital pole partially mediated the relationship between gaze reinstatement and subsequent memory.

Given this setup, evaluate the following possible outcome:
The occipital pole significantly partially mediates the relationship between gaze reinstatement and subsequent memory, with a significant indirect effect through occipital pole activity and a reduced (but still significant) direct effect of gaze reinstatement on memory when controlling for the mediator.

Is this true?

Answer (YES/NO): YES